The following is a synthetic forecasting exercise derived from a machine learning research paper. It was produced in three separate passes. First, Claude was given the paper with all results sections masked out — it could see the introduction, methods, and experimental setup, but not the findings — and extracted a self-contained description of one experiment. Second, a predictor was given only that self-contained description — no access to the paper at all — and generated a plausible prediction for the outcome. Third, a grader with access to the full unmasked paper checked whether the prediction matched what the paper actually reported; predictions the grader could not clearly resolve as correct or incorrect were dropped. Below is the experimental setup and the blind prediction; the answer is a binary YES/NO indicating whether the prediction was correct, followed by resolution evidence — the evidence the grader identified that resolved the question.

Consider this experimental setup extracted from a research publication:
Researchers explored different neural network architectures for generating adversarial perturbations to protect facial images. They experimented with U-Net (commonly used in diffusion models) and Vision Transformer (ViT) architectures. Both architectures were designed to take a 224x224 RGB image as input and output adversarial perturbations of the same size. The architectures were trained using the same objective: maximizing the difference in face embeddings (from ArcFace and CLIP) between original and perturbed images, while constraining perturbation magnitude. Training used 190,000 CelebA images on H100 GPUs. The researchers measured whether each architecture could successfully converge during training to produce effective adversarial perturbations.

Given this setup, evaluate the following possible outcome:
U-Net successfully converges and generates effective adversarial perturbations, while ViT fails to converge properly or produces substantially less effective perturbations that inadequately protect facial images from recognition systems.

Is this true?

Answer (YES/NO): NO